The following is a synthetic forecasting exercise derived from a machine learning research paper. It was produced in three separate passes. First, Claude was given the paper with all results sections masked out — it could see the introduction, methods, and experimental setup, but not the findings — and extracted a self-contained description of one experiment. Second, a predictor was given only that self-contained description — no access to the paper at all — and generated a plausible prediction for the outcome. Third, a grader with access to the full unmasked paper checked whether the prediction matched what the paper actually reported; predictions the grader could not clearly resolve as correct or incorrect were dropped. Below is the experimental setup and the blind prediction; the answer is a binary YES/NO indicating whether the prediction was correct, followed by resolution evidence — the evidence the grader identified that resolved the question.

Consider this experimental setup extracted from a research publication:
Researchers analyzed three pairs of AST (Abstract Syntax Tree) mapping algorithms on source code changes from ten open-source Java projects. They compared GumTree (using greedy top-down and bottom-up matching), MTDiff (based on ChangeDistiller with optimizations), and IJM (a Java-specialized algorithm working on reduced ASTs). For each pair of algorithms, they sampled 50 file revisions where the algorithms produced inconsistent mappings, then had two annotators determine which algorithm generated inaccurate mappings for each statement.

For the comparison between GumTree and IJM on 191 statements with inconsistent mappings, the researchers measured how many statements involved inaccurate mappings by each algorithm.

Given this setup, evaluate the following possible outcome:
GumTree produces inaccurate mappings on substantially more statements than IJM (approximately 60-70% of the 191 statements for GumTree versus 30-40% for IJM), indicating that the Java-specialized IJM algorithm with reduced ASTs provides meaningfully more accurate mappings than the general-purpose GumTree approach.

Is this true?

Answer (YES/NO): NO